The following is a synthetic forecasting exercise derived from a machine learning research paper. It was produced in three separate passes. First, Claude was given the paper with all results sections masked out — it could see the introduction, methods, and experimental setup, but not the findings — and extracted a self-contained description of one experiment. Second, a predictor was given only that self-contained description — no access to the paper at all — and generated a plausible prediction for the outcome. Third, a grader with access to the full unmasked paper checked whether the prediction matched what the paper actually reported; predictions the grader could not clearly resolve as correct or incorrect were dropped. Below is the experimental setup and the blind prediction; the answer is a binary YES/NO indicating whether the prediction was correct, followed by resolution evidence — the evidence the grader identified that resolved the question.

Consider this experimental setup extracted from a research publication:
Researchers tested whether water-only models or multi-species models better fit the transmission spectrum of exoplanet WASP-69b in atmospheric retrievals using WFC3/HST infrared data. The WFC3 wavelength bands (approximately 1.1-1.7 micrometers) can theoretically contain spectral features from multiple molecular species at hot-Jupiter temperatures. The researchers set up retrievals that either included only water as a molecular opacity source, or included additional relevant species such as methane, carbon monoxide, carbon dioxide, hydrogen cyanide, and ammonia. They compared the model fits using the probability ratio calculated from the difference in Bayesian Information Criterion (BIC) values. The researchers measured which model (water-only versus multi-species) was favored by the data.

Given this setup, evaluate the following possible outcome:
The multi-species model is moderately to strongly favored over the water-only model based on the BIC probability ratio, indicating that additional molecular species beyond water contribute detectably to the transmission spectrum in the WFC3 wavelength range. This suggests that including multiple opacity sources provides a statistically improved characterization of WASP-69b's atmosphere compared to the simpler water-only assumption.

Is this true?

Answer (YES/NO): NO